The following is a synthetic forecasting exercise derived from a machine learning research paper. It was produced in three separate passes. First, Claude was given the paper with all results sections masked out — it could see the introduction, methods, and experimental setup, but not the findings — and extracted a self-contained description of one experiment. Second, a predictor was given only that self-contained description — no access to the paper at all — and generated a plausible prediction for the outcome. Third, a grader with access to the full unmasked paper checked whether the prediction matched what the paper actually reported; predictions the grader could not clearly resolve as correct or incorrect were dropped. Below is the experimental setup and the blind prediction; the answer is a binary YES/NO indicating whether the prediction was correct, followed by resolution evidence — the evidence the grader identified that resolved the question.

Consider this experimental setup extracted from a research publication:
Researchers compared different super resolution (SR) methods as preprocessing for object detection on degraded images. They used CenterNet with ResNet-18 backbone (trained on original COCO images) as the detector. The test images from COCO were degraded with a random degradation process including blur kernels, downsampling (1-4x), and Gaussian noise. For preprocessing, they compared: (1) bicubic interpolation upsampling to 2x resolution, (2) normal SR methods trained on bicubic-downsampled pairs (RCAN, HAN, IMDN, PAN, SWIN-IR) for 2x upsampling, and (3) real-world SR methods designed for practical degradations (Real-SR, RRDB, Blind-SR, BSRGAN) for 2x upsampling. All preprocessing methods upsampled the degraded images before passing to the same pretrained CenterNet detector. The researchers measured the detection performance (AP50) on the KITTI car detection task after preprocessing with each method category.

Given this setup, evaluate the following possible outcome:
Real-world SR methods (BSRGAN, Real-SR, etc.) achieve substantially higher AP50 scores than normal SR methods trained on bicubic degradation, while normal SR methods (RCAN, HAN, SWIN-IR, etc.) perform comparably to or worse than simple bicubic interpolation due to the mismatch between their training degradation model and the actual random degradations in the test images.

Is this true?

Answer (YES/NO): NO